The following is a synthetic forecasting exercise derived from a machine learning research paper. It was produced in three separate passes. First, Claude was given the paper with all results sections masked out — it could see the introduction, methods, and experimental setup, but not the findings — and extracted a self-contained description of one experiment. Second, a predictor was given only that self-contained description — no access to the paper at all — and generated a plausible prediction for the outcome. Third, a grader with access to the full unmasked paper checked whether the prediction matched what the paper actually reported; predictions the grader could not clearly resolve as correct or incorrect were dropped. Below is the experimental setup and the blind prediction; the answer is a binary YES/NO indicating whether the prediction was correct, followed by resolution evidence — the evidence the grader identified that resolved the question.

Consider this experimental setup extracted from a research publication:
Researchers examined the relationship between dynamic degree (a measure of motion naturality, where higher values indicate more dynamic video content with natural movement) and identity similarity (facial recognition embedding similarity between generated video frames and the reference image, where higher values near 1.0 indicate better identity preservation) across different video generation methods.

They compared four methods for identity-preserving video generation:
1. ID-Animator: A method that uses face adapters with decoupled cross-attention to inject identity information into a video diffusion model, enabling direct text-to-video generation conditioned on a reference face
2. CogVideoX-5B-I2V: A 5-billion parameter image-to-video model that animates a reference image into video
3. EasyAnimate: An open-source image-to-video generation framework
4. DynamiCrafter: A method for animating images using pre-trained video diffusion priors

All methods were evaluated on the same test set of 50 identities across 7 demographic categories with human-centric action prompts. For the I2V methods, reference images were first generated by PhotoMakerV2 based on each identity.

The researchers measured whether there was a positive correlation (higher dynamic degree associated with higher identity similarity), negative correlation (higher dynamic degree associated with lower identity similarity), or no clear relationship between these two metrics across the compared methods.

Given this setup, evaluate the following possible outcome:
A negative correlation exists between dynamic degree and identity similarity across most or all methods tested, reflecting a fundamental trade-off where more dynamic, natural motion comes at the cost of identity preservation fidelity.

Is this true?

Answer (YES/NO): NO